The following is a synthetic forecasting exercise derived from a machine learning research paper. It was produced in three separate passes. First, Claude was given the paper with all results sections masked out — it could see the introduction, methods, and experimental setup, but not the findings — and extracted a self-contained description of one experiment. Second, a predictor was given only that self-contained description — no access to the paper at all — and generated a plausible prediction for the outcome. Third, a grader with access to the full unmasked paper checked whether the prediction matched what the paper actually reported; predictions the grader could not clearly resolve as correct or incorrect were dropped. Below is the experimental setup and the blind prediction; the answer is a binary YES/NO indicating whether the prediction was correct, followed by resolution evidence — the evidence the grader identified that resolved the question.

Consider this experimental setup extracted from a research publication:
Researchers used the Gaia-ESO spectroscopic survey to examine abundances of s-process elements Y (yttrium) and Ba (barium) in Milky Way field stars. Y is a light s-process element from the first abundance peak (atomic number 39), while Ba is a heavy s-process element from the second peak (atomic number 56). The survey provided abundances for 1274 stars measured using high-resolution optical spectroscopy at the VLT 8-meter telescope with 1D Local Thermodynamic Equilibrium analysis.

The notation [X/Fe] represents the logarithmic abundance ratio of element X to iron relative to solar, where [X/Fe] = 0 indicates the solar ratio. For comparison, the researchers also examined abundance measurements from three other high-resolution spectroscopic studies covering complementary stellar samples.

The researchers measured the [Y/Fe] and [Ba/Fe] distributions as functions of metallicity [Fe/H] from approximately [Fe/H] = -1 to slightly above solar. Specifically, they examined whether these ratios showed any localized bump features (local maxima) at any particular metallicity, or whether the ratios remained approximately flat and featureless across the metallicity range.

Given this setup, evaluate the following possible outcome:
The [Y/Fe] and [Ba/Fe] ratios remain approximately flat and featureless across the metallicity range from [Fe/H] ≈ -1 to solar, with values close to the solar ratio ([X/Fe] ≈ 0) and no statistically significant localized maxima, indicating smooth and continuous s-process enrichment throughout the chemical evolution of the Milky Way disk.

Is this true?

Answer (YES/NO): NO